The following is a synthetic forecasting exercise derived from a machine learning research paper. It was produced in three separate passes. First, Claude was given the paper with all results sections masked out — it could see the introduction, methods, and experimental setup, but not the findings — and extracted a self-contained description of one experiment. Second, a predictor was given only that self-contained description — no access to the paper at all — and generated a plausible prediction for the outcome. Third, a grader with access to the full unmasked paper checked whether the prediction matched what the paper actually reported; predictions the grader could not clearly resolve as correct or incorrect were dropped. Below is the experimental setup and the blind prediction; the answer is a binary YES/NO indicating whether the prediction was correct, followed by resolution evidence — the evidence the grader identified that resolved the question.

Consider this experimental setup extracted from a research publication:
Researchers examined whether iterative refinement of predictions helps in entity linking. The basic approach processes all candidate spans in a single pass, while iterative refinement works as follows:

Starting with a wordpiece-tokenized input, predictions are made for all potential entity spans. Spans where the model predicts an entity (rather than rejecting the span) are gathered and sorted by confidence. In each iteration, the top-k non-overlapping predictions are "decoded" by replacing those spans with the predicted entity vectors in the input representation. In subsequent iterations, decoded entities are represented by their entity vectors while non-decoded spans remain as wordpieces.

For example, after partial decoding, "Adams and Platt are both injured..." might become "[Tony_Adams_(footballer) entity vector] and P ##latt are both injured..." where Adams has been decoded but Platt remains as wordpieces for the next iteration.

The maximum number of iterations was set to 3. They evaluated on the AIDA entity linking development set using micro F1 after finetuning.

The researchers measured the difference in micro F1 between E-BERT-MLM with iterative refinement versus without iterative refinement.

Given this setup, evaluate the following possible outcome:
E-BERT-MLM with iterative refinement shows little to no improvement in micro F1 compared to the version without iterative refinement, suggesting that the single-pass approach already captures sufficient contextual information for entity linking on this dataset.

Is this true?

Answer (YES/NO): YES